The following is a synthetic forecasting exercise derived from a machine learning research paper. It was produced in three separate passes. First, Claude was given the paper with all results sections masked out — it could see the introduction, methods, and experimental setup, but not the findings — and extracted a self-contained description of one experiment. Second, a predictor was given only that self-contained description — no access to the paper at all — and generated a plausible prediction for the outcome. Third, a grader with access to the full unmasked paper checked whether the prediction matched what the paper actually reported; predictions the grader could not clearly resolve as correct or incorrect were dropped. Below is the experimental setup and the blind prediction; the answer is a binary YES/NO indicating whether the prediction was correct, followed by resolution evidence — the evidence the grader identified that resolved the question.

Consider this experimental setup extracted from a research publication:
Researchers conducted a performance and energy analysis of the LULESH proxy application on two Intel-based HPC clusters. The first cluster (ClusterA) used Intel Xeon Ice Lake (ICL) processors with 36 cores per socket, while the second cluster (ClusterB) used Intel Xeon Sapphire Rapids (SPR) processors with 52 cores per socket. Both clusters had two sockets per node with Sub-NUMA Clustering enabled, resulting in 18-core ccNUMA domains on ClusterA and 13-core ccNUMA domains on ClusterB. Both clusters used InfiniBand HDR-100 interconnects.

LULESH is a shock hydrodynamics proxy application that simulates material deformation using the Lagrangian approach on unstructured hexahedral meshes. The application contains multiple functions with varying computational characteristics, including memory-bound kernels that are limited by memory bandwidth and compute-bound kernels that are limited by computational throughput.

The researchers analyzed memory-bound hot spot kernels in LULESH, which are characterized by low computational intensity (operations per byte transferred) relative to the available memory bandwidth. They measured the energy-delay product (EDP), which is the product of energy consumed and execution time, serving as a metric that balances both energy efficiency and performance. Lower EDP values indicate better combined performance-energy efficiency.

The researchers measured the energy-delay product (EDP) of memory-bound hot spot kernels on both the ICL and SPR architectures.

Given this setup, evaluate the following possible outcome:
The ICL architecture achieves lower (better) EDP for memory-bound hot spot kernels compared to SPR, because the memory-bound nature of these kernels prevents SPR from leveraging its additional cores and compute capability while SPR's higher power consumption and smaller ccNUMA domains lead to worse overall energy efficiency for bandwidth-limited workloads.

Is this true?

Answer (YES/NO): NO